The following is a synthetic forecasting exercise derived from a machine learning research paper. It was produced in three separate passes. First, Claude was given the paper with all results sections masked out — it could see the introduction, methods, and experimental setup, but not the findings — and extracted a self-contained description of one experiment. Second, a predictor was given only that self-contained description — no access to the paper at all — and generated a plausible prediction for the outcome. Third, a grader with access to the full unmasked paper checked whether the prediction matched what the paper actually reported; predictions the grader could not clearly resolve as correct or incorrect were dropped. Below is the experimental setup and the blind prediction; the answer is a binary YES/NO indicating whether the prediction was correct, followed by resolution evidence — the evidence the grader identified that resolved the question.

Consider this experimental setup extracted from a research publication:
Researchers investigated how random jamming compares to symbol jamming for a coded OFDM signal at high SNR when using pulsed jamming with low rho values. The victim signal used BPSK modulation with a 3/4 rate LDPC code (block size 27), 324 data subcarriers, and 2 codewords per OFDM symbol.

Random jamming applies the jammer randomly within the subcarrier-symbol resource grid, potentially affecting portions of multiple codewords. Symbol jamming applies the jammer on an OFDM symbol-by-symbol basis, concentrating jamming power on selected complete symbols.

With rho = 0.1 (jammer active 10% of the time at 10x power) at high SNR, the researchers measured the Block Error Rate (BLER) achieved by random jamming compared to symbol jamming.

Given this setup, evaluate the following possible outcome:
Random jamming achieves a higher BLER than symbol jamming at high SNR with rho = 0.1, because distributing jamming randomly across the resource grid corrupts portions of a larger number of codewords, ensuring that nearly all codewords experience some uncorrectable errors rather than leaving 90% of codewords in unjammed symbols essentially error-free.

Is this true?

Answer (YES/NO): NO